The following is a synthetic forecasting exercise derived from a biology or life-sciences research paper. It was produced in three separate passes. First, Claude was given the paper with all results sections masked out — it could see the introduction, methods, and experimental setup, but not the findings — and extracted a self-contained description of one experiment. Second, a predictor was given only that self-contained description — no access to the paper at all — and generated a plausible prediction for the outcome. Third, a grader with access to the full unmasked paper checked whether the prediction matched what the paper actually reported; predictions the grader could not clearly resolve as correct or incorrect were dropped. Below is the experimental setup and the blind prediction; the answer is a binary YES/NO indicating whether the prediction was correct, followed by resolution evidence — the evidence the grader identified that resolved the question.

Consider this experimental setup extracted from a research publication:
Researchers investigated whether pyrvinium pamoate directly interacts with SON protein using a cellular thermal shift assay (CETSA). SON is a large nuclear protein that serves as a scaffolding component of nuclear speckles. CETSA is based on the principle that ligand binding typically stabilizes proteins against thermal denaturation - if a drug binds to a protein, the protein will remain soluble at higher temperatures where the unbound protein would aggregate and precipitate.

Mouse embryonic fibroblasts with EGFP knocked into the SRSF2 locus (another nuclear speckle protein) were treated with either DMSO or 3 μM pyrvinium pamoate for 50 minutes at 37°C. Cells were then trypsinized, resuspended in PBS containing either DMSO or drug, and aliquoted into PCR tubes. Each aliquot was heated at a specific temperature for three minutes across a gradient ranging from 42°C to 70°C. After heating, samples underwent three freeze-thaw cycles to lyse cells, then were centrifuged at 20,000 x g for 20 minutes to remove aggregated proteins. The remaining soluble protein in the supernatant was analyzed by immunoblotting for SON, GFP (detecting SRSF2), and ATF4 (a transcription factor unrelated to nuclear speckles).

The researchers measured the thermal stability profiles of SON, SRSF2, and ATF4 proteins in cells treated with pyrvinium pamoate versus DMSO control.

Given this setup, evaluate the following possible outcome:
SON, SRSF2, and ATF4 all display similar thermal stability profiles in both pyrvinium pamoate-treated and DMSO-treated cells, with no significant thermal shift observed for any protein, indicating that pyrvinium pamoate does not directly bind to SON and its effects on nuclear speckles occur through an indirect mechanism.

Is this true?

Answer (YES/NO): NO